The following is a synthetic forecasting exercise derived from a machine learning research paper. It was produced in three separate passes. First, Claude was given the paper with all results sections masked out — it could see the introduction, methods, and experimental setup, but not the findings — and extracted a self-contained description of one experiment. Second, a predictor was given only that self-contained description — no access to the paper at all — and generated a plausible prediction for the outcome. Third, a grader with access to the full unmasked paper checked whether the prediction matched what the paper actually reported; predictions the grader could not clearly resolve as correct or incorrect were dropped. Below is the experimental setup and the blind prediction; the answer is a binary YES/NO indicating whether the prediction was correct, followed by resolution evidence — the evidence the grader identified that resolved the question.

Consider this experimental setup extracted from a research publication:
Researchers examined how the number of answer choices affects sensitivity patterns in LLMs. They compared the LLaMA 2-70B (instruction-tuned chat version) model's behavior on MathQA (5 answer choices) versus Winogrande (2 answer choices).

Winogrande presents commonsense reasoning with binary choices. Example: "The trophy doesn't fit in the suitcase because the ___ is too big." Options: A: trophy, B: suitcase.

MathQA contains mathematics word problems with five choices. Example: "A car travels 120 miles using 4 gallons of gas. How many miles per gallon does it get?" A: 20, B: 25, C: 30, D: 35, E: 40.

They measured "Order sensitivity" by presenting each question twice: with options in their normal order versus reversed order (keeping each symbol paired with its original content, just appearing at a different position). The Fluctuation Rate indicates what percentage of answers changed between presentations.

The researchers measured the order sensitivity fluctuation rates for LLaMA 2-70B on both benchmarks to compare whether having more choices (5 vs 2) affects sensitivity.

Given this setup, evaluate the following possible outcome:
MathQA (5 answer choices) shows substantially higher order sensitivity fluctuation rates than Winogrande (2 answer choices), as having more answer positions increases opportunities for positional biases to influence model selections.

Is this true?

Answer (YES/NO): YES